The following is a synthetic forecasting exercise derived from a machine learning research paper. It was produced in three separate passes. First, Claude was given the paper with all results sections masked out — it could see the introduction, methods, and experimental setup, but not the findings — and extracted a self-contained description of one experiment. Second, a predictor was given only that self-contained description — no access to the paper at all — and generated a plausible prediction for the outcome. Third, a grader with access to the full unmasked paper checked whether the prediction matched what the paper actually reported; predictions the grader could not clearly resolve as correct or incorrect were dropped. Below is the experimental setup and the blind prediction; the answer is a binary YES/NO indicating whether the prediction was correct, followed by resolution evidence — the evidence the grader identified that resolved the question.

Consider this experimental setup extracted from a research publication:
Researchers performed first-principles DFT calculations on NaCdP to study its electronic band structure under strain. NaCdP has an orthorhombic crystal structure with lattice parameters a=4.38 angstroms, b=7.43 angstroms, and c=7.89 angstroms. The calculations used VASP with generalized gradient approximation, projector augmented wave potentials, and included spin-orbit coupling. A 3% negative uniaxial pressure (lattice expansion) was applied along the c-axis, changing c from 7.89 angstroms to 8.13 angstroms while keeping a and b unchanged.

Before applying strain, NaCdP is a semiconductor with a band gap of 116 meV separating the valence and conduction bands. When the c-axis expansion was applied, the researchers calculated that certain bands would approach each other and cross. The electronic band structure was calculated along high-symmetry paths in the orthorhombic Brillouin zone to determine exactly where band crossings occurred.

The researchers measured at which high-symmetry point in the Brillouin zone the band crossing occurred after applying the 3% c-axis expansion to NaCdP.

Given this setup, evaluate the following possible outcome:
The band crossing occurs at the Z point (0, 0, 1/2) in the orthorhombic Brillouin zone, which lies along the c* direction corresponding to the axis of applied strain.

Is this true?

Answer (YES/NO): NO